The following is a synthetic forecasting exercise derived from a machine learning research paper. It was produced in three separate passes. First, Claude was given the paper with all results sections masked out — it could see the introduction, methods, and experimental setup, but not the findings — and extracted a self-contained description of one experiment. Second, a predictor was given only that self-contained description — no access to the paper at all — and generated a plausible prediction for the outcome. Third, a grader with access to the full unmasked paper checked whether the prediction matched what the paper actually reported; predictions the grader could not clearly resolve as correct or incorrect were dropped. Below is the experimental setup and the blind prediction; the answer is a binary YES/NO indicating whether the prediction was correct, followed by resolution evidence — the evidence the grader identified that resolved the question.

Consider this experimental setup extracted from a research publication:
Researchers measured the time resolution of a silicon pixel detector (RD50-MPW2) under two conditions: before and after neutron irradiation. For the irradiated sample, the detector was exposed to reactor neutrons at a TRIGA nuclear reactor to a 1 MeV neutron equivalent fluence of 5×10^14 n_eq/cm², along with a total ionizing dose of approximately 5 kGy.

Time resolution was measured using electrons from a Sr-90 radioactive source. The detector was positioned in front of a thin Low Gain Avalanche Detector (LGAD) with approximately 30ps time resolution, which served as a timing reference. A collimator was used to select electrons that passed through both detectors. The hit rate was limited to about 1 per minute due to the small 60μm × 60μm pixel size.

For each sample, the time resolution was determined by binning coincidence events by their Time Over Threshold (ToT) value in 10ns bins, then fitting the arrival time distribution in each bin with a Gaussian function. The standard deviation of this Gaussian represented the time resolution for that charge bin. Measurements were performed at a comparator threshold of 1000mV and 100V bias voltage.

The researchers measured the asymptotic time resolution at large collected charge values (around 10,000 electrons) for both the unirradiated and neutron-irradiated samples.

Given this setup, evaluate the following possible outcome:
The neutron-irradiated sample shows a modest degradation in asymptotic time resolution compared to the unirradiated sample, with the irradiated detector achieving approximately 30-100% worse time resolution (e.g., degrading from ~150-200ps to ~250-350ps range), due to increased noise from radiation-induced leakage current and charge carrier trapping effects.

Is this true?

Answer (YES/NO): NO